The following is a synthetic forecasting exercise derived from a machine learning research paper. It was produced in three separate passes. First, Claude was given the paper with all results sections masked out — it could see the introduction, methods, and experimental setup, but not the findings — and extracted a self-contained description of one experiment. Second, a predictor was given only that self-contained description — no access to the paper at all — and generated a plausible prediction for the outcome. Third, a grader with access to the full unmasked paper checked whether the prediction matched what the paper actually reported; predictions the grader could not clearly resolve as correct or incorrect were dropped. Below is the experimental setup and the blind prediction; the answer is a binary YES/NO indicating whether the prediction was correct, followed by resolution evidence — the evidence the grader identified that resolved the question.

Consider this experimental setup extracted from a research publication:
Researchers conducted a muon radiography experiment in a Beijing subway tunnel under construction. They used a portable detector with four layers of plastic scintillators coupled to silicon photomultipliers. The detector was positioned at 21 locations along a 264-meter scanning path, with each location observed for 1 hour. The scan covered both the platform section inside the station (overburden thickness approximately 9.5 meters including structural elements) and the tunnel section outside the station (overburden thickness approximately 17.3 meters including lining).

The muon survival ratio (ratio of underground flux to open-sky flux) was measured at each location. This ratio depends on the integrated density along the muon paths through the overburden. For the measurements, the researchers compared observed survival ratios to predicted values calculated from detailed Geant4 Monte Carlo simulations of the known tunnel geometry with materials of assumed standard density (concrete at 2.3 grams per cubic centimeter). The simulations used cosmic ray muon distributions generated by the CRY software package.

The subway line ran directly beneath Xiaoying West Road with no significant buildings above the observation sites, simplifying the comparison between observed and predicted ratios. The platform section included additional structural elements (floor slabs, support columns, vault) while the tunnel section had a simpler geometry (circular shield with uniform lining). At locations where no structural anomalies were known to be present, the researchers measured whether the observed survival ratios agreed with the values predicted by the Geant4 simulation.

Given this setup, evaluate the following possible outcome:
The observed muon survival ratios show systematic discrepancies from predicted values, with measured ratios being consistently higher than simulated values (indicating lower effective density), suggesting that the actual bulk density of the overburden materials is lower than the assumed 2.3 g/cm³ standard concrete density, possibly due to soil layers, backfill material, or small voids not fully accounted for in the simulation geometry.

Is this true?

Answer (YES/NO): NO